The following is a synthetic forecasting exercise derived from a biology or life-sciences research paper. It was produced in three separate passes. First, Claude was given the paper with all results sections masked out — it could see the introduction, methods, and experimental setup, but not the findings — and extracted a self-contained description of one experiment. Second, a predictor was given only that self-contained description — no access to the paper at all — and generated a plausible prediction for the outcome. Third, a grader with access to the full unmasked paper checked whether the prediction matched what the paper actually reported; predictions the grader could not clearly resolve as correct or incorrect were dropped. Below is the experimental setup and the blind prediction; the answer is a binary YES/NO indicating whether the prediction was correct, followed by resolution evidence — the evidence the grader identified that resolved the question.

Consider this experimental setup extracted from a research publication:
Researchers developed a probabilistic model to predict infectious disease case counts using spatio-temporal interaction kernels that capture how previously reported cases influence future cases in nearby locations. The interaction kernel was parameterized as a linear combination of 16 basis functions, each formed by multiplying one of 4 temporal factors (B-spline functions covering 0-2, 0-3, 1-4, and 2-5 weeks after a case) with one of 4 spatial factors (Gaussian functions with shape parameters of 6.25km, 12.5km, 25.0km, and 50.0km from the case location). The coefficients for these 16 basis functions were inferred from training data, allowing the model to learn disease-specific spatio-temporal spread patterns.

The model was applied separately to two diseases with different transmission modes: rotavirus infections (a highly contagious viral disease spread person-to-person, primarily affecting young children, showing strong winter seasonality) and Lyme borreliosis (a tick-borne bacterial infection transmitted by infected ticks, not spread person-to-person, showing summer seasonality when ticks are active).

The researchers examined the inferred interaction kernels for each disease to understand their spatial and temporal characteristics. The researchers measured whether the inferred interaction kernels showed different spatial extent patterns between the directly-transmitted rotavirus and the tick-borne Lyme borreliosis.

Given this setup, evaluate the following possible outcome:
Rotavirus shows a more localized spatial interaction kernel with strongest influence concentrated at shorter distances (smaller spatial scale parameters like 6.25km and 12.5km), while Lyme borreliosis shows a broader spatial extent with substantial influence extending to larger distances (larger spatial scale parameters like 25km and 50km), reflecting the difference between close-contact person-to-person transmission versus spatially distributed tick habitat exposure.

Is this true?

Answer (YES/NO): NO